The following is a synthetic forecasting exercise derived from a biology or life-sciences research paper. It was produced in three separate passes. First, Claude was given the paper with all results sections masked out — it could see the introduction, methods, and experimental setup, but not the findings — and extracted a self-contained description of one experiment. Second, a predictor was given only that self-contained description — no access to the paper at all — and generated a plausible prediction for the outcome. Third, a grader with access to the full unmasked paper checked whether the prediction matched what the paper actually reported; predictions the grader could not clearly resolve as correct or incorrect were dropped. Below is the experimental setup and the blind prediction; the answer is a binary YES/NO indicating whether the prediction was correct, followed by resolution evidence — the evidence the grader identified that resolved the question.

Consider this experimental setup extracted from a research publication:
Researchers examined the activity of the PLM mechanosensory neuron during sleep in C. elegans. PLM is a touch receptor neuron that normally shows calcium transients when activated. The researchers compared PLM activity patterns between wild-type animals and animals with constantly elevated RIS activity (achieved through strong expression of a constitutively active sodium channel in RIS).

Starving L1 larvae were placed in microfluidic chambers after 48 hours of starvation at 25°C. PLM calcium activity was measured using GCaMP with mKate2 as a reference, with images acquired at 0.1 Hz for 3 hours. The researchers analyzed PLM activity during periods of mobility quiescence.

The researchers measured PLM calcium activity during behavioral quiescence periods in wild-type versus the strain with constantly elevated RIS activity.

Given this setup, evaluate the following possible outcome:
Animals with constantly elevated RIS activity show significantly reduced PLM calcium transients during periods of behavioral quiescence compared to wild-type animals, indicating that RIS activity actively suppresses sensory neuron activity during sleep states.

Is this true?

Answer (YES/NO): NO